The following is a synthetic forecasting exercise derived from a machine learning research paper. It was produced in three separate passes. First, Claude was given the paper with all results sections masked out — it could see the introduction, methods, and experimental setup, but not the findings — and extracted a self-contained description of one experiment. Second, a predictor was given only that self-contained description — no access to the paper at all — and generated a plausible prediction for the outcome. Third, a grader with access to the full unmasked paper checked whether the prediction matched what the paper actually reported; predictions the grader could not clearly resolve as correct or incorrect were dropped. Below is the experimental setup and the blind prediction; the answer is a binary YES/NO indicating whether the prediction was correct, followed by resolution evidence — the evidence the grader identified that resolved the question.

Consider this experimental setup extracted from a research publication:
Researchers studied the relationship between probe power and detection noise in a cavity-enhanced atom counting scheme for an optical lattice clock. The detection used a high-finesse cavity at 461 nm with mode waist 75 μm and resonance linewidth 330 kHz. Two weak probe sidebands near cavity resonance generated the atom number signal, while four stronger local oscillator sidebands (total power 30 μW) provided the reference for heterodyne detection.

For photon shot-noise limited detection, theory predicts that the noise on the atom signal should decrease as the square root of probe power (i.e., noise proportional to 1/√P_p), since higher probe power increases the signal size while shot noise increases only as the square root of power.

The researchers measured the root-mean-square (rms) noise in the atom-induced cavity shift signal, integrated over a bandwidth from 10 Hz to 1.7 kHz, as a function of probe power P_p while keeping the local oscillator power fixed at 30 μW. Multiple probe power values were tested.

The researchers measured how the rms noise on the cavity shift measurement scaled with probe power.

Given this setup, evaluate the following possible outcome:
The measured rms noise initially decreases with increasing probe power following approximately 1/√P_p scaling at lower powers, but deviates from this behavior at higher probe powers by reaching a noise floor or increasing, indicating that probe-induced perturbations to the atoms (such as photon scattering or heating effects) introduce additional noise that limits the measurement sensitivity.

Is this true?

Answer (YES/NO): NO